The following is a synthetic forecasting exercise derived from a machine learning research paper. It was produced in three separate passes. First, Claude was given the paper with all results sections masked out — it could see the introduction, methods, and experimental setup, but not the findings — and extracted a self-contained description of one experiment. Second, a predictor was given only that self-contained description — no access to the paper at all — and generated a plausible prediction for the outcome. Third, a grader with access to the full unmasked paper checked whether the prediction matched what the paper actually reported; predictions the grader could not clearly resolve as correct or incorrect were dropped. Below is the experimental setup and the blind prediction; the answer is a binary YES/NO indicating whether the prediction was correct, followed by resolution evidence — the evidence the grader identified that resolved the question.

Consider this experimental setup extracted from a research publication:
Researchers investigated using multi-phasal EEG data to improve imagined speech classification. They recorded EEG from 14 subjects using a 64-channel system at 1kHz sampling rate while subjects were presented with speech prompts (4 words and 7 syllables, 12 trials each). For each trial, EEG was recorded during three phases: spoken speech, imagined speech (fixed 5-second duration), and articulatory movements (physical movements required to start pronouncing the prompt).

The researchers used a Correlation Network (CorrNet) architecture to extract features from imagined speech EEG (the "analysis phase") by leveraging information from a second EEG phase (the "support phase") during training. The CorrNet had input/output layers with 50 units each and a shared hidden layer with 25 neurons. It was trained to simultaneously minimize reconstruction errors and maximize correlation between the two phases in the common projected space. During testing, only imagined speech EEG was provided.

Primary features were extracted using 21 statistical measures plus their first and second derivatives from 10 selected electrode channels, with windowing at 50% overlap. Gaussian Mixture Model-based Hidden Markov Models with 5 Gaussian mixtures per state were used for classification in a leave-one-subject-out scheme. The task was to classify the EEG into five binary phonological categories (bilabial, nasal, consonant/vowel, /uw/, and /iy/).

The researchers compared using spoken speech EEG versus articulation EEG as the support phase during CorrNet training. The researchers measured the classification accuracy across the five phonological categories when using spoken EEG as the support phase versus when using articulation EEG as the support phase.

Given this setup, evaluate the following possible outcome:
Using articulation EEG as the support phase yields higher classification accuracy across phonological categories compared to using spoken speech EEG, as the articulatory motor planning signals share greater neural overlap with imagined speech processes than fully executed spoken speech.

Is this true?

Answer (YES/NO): NO